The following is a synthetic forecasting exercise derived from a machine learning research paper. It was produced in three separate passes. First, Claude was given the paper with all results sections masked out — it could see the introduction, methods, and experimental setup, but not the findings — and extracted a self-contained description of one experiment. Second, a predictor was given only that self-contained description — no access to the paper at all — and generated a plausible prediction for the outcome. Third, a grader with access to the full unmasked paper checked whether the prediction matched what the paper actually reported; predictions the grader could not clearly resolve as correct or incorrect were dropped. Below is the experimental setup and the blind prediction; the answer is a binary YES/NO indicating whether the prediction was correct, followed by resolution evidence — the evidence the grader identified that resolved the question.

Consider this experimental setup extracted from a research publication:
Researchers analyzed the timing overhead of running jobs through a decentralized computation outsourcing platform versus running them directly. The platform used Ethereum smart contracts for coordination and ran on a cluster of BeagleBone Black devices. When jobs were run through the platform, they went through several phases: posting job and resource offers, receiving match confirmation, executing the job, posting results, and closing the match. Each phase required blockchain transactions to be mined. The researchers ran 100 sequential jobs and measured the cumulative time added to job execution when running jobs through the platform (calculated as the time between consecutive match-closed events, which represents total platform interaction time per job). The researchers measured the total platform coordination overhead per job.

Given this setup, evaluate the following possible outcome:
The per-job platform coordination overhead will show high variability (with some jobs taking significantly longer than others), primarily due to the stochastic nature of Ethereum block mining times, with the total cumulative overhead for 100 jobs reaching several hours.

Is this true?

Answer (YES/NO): NO